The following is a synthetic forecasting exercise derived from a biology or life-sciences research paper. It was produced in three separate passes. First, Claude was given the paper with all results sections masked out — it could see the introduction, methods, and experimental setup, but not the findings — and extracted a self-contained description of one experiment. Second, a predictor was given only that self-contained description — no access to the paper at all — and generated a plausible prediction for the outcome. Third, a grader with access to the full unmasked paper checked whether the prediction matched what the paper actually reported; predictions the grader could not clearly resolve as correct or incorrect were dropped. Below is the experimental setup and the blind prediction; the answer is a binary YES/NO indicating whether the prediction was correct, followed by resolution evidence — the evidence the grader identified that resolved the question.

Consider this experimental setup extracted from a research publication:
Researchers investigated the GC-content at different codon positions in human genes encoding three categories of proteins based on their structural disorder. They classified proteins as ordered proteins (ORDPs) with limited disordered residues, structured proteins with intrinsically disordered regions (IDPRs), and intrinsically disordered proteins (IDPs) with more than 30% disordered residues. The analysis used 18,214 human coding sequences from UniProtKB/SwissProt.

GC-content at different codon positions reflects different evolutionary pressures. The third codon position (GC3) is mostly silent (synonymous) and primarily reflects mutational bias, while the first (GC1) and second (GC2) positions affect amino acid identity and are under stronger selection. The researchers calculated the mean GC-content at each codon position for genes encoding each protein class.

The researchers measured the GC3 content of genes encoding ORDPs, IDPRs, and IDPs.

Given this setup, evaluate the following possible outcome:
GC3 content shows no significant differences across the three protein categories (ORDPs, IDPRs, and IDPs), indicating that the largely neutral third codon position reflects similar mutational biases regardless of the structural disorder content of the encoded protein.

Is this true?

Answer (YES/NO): NO